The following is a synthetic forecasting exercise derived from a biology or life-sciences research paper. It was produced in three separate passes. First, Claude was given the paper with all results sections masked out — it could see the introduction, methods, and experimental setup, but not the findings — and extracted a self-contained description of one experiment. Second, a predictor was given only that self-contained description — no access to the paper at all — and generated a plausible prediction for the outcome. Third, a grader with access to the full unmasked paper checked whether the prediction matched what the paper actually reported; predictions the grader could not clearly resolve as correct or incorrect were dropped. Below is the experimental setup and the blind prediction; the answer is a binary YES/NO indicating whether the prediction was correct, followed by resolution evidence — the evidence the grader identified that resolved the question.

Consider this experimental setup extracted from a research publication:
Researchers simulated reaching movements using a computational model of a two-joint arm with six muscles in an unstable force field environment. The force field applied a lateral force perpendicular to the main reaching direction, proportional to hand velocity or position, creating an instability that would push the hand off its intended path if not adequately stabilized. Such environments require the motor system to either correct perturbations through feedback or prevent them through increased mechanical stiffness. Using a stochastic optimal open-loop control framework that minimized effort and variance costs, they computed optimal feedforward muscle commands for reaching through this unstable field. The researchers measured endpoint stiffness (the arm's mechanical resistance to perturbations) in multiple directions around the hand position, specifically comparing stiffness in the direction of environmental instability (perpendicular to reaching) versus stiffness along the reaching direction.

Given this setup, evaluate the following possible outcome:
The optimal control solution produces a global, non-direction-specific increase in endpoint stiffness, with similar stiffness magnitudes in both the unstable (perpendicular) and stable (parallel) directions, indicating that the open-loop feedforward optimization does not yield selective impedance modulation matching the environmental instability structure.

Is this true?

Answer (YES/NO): NO